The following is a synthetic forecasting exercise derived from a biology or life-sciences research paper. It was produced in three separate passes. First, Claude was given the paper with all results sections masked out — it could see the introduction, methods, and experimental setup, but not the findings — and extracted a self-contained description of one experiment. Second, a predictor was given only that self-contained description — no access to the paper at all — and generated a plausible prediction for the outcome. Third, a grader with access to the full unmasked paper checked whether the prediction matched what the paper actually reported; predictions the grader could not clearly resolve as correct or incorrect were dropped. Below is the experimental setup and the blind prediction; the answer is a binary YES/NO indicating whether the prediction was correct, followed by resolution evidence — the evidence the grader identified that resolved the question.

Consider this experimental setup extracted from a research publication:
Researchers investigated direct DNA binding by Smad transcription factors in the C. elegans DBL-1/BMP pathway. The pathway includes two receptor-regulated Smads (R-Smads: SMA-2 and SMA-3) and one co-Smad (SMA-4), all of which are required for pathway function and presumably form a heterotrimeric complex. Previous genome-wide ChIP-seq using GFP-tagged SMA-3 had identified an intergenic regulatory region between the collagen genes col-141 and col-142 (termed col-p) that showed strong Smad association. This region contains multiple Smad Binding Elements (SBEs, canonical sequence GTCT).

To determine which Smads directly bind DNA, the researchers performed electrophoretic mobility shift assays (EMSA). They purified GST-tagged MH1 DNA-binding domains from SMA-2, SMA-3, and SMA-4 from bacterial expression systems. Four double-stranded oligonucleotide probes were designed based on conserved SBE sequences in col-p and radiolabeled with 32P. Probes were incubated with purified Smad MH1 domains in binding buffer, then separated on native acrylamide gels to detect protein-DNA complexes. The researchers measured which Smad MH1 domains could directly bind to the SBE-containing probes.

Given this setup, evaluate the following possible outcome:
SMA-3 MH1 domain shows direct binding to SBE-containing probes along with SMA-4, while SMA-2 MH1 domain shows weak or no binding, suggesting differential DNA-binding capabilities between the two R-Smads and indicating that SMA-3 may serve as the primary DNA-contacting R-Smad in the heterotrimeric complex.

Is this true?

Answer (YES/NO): NO